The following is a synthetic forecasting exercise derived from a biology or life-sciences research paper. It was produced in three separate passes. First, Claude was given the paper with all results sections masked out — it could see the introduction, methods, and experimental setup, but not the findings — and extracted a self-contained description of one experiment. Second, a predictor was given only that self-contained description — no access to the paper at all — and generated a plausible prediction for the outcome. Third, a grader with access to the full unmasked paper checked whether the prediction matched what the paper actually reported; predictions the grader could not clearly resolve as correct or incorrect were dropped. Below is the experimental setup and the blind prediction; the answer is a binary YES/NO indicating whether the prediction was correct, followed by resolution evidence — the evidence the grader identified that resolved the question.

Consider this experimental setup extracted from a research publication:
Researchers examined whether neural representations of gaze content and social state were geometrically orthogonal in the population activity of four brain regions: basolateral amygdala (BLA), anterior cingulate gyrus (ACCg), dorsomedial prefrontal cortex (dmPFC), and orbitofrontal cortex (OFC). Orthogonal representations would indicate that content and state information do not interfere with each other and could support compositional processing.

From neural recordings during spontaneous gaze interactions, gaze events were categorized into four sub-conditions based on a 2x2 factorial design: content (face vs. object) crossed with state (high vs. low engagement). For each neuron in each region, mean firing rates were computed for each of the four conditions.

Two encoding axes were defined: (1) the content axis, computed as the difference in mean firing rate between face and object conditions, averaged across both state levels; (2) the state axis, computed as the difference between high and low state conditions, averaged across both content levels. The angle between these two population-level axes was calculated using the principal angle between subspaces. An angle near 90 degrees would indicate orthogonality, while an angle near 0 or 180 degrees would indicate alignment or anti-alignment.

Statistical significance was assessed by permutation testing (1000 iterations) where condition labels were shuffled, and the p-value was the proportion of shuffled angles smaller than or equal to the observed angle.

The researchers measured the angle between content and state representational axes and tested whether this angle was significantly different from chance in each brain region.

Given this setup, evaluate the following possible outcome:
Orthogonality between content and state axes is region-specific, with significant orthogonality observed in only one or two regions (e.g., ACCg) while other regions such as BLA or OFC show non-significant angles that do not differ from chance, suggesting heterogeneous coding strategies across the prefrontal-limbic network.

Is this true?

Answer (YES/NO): NO